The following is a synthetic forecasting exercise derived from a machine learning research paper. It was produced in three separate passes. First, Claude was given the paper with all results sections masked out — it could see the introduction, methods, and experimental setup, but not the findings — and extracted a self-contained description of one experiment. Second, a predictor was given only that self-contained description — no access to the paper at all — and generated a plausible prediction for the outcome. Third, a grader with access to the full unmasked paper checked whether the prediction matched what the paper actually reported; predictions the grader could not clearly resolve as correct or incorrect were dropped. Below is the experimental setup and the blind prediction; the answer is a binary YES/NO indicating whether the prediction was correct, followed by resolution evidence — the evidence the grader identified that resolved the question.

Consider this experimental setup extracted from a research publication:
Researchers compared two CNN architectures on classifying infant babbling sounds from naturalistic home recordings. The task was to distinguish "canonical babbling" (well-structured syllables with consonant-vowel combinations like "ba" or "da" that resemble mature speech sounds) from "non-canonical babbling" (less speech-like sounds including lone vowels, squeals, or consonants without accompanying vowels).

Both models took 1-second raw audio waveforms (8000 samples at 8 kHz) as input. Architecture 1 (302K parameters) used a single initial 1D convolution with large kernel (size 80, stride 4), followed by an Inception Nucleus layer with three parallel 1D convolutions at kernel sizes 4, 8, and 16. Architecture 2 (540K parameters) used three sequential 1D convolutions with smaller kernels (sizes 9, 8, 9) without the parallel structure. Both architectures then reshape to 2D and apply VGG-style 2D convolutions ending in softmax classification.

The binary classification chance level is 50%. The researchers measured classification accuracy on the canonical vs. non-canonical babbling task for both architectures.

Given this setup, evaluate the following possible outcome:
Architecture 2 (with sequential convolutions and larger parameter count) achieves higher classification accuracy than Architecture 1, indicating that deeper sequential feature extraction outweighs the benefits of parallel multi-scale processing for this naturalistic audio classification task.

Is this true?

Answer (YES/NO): YES